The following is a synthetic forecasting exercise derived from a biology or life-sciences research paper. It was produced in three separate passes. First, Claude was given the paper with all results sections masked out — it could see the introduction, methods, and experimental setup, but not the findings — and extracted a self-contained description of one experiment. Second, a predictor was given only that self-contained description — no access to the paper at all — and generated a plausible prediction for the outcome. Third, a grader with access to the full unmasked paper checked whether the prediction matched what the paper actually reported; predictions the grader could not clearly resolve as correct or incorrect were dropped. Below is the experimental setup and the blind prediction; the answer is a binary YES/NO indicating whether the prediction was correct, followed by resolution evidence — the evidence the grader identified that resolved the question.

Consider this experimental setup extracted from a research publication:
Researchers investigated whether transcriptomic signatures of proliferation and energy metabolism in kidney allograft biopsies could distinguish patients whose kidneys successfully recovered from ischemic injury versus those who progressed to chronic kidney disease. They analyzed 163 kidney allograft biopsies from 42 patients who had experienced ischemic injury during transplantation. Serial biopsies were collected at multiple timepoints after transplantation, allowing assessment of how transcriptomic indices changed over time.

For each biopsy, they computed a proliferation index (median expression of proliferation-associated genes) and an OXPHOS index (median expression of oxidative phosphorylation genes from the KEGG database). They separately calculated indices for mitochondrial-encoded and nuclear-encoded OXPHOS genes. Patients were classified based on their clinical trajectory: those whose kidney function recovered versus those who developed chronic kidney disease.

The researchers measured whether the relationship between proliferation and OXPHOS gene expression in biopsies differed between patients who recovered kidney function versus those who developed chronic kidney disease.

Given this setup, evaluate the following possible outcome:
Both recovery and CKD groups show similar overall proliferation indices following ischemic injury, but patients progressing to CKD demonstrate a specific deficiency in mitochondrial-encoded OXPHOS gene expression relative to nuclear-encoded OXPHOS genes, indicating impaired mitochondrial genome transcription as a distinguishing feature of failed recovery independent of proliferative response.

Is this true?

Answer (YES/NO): NO